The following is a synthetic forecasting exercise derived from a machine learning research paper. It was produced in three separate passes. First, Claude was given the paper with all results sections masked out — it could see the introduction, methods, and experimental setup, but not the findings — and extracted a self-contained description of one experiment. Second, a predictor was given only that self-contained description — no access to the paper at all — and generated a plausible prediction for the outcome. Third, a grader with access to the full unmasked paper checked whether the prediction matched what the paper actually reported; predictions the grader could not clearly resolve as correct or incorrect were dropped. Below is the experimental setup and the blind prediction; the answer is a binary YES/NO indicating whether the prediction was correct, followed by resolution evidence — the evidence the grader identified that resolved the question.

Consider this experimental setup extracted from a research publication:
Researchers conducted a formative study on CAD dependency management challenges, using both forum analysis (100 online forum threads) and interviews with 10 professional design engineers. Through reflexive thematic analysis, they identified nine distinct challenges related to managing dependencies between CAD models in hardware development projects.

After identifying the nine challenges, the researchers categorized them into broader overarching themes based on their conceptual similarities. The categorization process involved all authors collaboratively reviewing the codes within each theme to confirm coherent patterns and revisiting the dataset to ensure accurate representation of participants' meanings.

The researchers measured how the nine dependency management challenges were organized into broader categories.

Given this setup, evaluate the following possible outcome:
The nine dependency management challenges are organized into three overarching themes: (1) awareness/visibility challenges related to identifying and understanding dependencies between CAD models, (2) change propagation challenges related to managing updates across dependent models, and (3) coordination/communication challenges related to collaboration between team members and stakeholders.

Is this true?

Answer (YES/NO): NO